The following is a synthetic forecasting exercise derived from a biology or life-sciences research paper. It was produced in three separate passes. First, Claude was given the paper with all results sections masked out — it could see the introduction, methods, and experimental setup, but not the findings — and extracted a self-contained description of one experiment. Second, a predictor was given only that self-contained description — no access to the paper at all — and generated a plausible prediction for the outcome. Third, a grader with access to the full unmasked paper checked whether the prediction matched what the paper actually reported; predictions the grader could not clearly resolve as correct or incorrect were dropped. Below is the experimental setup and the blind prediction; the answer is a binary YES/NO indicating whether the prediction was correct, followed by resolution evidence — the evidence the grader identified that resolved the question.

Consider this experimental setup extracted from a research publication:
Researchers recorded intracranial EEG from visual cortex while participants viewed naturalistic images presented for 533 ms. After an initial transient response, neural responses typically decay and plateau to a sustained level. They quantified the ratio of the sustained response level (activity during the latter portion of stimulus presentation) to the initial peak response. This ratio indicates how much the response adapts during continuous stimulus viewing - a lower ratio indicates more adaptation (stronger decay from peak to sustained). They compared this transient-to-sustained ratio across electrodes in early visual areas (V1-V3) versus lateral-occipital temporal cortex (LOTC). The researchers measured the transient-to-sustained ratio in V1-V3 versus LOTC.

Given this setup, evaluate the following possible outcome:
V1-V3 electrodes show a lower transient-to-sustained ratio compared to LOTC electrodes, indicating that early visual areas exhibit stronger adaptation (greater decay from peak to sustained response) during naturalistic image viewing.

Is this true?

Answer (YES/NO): YES